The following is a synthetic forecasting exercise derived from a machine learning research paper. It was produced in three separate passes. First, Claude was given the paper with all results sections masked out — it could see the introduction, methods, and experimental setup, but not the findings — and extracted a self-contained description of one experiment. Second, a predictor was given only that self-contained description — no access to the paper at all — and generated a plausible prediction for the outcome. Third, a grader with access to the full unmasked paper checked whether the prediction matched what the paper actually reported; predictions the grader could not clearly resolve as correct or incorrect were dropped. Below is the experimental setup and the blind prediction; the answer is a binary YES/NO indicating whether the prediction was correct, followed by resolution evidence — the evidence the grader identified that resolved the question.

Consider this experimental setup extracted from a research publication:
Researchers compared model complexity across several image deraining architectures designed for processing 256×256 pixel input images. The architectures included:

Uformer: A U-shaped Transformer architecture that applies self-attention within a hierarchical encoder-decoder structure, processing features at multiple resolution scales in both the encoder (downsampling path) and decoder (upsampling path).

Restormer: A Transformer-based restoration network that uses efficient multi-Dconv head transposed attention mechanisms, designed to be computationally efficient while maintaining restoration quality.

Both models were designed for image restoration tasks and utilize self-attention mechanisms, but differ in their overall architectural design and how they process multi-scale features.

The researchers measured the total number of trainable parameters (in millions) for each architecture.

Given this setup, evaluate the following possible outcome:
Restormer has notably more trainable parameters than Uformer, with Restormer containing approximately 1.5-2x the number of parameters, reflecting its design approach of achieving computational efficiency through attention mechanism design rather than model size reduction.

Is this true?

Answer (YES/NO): NO